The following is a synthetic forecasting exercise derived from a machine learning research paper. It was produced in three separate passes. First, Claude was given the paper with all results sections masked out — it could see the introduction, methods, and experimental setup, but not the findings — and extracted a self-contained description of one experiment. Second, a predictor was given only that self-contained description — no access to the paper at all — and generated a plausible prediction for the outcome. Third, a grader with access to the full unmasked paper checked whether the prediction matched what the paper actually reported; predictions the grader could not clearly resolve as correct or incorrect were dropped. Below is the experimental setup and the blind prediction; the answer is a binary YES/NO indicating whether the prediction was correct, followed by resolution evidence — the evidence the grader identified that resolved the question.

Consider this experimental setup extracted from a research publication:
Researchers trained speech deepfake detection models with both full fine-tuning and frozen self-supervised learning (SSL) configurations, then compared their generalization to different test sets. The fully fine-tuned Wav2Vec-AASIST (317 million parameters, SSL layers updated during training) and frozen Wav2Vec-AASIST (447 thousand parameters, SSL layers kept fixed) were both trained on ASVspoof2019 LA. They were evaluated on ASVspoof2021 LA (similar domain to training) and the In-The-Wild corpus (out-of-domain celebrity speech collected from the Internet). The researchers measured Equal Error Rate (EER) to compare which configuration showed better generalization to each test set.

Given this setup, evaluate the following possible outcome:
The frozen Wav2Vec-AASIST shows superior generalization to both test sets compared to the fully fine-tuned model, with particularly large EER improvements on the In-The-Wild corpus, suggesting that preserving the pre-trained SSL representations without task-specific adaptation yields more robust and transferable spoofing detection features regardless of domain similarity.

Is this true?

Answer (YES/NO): NO